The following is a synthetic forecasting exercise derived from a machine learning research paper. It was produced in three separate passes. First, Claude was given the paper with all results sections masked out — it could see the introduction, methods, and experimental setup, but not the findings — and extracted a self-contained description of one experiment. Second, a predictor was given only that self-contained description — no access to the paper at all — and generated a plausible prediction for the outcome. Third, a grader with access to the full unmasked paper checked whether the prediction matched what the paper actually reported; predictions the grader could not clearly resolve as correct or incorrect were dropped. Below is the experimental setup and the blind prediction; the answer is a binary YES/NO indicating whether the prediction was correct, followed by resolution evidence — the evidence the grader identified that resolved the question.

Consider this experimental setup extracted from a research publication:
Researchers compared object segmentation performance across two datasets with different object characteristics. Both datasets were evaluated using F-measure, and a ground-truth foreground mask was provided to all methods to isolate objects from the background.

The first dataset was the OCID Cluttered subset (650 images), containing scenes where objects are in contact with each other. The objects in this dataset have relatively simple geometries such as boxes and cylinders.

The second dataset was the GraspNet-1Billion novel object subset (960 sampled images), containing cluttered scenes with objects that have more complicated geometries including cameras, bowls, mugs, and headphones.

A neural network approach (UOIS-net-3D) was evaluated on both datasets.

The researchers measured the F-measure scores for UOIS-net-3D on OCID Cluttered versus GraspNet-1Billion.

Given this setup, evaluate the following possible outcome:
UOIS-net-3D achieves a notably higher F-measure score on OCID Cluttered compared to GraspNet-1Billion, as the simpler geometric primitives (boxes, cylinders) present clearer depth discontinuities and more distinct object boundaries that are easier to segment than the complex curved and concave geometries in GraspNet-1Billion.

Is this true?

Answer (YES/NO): YES